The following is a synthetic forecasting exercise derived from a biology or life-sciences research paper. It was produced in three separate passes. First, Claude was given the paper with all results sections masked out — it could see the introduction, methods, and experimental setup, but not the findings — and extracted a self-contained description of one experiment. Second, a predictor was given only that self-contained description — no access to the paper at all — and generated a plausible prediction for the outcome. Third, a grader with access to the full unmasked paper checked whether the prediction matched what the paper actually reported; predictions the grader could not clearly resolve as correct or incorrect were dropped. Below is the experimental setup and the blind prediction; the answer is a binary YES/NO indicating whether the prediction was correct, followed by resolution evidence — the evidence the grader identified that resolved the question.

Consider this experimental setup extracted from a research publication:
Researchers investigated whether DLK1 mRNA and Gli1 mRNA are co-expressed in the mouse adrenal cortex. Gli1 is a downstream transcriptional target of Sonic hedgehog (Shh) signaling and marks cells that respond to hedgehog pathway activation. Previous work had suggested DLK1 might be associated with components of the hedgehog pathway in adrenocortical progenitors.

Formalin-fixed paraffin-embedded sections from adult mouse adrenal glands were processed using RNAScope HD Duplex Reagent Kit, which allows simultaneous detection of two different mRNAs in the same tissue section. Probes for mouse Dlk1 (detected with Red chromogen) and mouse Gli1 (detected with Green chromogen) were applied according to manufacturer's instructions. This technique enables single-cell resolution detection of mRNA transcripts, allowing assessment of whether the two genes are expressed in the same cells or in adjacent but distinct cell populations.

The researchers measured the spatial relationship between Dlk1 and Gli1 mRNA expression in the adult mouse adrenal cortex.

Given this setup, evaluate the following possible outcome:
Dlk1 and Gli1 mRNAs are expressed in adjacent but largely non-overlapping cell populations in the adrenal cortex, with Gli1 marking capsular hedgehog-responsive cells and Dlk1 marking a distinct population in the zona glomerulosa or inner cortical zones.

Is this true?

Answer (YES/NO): NO